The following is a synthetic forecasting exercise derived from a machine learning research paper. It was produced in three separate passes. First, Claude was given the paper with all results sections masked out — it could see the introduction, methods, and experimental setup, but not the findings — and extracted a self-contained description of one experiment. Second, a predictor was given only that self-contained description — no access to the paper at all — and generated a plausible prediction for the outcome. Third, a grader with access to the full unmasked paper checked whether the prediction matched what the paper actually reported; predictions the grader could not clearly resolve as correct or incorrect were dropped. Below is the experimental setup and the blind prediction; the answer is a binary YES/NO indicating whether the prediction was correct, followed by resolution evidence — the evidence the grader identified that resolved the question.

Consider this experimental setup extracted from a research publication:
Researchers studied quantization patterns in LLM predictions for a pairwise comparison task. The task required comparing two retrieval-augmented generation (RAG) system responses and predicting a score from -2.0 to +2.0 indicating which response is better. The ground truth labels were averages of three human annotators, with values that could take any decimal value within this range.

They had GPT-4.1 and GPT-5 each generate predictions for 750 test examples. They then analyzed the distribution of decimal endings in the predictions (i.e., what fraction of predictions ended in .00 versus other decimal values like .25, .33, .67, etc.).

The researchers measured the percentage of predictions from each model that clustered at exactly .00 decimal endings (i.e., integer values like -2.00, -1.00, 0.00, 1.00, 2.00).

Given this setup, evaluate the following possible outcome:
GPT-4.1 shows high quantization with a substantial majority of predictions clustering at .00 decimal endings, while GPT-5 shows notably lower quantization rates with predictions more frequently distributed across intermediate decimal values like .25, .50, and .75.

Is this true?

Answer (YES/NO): NO